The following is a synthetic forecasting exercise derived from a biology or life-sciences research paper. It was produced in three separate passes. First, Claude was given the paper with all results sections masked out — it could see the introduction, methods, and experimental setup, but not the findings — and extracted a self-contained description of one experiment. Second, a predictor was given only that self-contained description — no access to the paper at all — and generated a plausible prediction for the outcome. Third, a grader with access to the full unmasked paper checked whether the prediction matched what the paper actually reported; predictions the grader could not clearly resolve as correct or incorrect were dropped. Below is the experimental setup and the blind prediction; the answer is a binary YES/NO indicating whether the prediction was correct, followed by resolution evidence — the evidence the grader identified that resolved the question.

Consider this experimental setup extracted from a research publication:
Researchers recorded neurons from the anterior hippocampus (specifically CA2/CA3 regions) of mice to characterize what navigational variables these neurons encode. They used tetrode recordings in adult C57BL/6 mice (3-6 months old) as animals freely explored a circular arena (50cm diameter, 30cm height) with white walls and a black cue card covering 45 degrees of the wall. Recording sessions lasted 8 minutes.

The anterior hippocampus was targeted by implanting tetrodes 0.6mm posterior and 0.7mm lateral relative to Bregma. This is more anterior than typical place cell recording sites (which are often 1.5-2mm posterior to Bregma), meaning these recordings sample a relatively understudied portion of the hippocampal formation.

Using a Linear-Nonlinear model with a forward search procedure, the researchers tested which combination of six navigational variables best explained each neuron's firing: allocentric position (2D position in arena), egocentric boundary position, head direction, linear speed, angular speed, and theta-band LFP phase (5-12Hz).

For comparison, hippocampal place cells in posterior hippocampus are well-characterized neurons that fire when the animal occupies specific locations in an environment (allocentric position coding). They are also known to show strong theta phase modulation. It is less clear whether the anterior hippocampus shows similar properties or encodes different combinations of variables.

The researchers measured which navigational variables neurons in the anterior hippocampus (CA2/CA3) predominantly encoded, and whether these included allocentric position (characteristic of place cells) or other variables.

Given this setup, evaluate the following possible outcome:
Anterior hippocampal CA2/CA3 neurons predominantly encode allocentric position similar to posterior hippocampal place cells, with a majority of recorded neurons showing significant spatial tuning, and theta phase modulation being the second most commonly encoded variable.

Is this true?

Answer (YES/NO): NO